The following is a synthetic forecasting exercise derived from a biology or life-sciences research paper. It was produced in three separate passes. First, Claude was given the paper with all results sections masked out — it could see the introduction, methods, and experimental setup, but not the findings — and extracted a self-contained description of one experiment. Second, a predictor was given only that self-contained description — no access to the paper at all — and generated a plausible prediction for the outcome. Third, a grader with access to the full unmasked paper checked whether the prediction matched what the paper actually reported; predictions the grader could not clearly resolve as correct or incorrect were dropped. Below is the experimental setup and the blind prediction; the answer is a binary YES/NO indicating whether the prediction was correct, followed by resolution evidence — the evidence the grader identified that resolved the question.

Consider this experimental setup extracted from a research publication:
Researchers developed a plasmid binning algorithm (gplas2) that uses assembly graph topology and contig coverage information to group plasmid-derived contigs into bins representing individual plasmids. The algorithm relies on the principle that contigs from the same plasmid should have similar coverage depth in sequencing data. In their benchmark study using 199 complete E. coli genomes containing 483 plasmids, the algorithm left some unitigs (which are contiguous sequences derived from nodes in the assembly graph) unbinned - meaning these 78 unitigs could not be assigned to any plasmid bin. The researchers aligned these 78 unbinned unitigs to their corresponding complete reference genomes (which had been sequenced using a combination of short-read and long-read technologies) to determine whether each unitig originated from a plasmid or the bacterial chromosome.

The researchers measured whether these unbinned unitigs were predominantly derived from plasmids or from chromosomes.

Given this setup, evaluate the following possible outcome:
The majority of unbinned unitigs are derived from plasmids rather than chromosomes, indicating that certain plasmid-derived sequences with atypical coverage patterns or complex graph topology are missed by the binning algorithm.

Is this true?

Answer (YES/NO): YES